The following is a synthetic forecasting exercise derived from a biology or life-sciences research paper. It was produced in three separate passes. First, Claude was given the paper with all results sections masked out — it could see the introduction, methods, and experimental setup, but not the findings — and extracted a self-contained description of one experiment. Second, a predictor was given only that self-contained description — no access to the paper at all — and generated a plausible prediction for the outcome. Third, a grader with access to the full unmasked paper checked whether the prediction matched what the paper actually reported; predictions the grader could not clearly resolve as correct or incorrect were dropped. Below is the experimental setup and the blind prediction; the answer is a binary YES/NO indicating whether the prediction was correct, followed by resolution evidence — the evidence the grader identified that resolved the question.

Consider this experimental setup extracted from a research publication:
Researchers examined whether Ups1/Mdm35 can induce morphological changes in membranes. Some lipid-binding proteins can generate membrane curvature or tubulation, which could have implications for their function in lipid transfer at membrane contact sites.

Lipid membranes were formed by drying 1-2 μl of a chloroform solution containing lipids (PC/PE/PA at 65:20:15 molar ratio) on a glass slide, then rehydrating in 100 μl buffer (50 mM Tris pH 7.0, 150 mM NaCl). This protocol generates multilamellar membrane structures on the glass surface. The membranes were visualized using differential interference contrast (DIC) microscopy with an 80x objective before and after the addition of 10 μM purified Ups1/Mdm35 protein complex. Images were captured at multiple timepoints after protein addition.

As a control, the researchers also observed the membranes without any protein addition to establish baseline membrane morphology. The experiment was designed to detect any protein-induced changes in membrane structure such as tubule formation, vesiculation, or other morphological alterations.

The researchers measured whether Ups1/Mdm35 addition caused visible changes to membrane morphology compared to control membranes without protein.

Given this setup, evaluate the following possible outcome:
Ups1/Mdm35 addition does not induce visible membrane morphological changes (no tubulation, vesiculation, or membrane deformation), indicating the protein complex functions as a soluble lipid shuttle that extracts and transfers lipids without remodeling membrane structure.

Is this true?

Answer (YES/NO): NO